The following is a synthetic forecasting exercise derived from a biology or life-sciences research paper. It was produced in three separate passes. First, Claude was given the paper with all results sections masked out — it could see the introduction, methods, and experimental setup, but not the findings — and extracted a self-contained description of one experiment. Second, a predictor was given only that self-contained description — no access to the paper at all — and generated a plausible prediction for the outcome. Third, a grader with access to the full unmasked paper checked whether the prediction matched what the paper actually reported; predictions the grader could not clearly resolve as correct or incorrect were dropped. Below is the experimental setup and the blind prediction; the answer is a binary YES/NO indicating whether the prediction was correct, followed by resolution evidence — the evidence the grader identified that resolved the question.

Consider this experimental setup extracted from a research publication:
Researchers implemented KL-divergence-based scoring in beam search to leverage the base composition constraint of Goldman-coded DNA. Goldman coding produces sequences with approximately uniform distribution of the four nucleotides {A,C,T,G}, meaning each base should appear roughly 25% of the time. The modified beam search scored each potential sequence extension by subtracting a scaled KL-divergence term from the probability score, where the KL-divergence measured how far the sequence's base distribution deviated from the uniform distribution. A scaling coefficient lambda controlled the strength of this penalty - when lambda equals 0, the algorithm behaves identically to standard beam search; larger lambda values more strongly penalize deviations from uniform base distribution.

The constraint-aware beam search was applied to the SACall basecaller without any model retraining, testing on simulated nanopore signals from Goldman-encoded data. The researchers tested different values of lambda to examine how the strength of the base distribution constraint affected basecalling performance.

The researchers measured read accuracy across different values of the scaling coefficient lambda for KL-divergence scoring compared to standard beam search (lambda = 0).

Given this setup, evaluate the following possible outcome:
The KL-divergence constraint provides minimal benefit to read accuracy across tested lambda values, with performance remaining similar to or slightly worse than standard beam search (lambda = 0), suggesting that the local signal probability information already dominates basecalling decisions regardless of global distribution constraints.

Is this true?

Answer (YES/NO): YES